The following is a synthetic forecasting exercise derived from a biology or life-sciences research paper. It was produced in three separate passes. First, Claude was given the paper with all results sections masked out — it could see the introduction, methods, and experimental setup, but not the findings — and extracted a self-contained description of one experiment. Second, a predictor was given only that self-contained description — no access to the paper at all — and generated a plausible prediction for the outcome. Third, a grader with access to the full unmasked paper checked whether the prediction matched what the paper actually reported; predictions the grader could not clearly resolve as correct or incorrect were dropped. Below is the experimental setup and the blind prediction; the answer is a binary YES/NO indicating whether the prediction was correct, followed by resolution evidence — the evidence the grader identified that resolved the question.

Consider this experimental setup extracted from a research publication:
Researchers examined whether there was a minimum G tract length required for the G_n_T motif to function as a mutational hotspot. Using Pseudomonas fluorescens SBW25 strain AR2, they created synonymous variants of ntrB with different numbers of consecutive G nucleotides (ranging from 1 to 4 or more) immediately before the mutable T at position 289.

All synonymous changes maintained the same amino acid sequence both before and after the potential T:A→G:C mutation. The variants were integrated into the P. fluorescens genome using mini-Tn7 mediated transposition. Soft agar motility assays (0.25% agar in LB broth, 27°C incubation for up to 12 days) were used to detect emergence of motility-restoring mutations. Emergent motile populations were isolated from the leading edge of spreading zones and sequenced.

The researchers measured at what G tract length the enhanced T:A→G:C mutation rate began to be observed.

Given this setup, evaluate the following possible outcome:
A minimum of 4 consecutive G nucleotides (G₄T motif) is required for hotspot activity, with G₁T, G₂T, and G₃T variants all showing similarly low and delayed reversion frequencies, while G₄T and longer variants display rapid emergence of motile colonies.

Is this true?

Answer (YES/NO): NO